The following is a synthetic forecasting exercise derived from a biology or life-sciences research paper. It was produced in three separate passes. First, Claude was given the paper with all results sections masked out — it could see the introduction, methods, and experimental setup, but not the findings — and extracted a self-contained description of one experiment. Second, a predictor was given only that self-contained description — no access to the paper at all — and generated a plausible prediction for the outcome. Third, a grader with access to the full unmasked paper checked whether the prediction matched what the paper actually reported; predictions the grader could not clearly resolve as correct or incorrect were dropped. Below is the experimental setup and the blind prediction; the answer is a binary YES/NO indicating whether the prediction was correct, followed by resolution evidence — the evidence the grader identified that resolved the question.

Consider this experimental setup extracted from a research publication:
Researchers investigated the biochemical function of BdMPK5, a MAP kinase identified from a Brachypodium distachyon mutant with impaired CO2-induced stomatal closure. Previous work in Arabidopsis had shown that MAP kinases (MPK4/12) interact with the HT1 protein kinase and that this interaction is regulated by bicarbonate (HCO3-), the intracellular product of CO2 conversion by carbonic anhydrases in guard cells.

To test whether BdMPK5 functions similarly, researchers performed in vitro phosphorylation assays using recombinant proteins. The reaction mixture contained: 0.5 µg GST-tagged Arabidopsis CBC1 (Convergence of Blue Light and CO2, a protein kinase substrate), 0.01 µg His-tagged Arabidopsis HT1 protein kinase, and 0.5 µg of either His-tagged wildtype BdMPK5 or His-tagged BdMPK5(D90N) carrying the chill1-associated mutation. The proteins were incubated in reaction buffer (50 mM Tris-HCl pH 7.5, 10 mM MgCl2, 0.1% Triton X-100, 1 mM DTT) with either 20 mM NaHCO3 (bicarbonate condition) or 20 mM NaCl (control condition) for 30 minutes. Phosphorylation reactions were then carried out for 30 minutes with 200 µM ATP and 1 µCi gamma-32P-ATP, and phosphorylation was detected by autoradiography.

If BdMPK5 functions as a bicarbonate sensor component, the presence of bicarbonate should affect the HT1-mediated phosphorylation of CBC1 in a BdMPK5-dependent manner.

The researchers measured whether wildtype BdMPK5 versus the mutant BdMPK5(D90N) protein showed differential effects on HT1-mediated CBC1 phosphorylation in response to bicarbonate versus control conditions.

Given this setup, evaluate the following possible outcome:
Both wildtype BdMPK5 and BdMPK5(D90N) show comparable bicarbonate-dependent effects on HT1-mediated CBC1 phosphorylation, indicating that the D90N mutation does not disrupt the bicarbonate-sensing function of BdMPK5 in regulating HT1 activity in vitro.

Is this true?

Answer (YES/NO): NO